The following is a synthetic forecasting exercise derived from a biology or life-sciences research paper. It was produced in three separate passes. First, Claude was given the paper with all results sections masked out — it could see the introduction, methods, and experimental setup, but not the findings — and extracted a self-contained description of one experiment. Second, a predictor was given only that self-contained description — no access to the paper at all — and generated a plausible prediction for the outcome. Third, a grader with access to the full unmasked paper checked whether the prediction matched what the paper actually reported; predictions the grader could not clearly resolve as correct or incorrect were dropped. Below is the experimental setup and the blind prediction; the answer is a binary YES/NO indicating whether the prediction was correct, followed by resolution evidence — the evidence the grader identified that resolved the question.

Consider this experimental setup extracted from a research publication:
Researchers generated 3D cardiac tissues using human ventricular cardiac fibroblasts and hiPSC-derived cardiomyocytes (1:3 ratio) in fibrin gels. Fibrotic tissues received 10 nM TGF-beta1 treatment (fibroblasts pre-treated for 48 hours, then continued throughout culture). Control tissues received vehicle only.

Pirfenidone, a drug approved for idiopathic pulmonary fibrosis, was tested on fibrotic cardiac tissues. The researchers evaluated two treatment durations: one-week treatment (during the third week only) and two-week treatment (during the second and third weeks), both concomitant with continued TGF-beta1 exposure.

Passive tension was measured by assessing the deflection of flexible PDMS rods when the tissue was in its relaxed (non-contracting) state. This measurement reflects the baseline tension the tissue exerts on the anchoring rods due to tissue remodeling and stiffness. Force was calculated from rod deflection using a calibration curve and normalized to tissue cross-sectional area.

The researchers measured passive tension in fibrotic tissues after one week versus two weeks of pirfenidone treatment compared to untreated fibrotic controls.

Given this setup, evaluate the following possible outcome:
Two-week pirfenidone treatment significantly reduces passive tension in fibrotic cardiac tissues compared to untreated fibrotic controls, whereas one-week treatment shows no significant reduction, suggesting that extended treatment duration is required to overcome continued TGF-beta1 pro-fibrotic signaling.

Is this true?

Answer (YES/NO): YES